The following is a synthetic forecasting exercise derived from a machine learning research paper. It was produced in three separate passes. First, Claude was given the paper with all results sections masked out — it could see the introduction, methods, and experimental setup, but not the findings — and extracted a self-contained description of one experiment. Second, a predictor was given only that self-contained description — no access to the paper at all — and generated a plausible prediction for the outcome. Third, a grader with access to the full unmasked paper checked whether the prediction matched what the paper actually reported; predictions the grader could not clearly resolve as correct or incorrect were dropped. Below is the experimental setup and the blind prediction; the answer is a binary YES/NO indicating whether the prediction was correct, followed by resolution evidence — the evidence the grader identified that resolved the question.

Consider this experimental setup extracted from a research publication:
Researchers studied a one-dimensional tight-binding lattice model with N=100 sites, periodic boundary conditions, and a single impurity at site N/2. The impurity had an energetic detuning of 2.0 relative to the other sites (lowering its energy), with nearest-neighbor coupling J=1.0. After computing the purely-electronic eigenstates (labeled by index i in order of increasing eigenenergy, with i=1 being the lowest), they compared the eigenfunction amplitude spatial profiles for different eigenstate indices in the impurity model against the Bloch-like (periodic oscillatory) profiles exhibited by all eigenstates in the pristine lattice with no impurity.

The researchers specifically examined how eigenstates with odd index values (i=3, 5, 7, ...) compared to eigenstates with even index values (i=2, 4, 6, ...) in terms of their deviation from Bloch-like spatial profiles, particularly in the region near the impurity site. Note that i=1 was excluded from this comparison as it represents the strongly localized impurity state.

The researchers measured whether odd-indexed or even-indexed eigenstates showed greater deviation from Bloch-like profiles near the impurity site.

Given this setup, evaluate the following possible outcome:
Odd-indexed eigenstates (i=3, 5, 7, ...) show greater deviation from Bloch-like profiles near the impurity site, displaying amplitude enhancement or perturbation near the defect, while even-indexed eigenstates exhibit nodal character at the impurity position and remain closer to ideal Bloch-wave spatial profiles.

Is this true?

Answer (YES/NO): NO